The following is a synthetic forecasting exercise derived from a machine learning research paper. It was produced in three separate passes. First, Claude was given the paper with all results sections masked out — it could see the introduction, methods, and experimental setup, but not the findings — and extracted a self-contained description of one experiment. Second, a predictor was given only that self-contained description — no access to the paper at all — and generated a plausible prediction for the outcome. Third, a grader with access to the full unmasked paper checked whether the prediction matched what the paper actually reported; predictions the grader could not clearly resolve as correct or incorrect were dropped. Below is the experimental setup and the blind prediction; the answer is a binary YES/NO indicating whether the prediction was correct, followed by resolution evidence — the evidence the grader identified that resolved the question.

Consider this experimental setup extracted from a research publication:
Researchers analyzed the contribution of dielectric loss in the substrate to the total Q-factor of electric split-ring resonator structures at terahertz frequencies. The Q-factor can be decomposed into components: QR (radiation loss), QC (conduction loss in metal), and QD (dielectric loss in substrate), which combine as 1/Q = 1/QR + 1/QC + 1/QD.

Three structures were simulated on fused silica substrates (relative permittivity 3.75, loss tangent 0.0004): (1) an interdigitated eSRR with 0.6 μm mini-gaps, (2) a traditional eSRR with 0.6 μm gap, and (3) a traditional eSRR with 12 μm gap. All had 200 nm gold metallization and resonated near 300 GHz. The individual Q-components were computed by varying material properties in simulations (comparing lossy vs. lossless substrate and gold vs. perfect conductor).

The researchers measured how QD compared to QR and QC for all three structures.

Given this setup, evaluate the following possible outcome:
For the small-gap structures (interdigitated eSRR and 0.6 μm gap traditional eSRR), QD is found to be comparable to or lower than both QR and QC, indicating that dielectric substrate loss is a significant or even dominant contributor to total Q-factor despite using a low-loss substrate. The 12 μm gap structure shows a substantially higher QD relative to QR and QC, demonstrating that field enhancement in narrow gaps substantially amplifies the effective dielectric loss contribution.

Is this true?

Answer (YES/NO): NO